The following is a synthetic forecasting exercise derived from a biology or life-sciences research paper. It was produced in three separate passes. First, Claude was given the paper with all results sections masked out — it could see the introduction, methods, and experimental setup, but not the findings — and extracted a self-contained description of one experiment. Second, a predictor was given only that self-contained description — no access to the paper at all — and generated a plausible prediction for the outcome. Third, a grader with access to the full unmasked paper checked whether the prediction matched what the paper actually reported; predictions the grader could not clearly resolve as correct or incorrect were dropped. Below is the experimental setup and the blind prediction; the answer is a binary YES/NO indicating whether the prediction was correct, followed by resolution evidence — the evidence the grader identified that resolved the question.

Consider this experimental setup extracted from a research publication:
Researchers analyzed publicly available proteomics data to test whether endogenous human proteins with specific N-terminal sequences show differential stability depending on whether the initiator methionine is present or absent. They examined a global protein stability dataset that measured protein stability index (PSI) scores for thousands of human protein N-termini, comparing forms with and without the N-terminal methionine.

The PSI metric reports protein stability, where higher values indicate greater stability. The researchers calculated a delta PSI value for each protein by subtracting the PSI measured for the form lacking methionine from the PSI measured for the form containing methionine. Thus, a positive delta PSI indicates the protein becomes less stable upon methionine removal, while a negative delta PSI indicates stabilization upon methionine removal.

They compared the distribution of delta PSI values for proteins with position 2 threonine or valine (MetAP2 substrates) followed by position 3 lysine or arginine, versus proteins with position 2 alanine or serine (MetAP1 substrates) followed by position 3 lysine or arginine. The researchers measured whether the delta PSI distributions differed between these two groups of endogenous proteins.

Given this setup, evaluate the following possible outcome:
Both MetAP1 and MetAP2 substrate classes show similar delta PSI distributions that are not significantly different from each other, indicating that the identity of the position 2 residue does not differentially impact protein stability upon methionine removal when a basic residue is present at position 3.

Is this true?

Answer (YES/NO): NO